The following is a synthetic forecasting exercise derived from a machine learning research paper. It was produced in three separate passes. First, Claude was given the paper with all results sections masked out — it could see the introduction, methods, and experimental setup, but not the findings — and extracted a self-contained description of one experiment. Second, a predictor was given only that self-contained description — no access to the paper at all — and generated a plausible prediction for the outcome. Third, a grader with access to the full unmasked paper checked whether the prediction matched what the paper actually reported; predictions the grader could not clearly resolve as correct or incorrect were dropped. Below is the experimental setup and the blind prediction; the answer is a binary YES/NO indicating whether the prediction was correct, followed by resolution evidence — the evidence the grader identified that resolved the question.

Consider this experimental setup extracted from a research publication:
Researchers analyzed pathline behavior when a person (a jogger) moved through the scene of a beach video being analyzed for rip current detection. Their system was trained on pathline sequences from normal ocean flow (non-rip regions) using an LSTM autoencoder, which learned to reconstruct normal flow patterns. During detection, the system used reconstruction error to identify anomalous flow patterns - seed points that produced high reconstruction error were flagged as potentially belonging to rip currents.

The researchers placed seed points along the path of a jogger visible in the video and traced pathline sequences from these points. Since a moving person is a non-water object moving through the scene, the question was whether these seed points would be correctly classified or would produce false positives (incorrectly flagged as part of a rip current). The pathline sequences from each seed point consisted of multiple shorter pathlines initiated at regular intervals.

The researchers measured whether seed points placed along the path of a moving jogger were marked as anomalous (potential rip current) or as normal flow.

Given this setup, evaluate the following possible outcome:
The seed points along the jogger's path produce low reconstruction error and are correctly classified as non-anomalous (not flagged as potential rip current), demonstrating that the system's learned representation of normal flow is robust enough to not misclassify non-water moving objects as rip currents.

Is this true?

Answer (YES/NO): YES